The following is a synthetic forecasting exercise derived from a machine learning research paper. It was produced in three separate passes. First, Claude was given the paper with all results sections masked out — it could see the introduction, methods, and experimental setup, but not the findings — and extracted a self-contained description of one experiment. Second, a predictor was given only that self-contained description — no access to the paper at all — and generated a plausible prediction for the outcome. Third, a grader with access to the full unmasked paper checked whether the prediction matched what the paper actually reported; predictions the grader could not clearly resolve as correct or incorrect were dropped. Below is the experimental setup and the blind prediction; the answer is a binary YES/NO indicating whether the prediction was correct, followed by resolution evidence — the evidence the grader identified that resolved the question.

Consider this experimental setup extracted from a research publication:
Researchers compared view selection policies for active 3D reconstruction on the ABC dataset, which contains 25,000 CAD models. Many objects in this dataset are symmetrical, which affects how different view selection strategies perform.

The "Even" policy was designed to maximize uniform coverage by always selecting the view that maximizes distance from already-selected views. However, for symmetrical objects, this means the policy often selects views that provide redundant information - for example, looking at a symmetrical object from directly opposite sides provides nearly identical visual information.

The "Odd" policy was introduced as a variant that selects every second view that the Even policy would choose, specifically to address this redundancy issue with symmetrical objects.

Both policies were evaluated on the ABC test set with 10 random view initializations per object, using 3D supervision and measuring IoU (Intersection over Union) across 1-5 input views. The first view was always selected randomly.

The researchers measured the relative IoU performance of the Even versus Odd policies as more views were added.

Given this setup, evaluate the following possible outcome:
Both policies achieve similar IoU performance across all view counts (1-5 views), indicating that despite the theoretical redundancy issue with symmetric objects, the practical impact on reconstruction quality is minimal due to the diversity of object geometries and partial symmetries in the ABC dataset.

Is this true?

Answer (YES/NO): YES